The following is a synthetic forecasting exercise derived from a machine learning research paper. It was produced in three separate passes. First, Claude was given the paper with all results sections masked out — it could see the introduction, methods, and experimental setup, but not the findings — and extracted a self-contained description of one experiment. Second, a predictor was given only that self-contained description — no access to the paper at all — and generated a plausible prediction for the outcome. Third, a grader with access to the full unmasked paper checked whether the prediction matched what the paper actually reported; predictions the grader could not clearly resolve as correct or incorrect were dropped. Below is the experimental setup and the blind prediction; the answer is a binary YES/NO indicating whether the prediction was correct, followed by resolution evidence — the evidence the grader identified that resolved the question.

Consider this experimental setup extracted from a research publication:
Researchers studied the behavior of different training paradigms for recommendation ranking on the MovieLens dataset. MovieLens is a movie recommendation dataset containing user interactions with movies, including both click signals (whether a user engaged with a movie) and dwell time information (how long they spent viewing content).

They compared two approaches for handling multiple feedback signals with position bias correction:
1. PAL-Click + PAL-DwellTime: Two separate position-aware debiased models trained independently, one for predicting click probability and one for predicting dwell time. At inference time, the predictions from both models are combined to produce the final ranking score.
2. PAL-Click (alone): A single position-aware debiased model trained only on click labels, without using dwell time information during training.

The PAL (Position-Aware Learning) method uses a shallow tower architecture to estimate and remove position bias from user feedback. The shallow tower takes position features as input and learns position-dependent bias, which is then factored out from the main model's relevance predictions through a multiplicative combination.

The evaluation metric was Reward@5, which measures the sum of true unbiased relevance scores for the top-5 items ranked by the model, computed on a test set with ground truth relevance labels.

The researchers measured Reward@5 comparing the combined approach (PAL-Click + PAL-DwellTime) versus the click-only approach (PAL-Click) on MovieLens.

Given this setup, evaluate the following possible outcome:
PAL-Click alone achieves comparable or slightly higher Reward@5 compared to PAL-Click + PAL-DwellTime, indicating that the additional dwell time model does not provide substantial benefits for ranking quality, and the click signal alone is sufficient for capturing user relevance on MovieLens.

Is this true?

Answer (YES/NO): YES